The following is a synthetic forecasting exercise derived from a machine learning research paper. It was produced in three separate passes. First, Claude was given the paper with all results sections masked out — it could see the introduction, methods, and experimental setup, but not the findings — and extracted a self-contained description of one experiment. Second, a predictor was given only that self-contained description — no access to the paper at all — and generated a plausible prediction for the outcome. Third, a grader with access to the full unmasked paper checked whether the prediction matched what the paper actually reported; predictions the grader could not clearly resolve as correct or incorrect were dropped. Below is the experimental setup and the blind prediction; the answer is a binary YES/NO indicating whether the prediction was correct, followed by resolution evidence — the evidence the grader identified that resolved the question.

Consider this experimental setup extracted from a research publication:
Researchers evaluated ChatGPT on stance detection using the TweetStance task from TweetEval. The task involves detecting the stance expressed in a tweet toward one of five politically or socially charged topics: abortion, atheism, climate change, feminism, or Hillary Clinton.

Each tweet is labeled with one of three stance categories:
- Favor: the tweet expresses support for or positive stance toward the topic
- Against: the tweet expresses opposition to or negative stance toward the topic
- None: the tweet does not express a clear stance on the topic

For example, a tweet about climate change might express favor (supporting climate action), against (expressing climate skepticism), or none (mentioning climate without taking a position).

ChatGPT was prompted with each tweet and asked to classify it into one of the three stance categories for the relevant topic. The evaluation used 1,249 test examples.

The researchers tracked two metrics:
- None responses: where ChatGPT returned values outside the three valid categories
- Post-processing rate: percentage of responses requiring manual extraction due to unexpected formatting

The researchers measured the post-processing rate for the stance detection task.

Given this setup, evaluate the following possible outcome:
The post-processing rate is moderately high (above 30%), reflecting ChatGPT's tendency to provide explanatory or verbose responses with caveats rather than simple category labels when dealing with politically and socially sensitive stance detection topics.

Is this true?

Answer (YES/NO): NO